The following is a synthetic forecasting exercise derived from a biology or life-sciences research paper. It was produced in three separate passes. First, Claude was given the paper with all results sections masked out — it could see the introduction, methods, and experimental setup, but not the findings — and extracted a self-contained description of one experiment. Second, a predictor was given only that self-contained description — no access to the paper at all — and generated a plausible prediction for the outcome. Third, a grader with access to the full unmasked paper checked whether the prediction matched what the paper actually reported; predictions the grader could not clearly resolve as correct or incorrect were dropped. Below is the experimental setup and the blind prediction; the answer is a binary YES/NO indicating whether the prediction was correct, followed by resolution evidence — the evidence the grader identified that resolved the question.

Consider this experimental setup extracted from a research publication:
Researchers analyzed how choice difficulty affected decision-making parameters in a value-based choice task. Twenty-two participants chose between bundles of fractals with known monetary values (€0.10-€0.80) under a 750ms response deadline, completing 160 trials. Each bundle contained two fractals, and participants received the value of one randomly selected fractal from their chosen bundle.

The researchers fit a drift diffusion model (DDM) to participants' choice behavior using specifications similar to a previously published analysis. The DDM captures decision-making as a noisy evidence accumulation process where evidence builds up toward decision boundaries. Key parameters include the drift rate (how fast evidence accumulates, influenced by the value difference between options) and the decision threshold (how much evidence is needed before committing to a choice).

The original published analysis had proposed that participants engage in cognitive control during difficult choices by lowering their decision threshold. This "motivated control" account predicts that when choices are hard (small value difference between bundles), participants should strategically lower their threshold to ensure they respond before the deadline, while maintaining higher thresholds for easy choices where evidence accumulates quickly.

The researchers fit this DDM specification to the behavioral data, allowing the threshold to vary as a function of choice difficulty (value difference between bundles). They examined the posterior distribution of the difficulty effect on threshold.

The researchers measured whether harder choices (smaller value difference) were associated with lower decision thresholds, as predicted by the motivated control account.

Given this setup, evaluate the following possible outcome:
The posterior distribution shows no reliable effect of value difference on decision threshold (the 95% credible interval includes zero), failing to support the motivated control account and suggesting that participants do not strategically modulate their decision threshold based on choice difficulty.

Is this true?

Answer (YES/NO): NO